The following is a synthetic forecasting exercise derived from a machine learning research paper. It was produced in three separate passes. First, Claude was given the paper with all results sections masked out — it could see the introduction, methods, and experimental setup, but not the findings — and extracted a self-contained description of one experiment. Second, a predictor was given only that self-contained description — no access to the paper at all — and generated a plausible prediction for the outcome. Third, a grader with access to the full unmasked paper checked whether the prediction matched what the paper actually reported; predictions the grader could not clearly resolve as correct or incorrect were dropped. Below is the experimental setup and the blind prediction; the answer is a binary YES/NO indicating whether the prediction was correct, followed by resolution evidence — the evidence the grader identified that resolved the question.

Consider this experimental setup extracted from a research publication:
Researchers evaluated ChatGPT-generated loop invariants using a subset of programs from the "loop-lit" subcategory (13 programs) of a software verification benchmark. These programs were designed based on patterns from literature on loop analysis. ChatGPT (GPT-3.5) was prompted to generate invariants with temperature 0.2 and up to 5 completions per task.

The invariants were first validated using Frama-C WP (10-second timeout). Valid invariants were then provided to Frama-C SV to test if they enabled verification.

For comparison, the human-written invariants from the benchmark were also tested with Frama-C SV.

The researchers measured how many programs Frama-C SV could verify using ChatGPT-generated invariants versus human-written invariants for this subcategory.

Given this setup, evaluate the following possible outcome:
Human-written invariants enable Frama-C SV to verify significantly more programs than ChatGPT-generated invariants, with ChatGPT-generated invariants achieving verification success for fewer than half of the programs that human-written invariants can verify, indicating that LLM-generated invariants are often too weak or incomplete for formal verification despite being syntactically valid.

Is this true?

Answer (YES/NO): YES